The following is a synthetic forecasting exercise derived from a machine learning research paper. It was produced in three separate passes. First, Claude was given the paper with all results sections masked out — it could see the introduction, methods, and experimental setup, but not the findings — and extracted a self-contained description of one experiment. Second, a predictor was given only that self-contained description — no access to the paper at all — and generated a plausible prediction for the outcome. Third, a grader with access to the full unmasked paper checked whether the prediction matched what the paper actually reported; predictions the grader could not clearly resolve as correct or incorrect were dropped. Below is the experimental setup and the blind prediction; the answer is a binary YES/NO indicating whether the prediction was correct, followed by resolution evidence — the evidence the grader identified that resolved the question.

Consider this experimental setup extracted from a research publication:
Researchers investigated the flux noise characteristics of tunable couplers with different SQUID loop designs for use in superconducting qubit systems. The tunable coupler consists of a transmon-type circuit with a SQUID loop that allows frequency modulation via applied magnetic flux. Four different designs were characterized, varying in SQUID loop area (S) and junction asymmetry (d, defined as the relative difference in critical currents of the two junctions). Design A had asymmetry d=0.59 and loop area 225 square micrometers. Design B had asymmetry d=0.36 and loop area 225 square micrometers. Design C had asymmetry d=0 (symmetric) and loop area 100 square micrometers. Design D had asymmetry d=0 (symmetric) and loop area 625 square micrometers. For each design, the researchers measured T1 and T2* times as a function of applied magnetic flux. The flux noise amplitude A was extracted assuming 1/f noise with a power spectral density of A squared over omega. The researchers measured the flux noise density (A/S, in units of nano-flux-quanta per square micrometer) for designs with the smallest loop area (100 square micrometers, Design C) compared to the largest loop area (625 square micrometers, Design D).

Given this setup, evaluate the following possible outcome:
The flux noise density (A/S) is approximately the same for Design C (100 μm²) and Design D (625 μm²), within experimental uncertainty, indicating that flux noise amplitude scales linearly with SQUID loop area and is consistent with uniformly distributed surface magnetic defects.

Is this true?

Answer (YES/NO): YES